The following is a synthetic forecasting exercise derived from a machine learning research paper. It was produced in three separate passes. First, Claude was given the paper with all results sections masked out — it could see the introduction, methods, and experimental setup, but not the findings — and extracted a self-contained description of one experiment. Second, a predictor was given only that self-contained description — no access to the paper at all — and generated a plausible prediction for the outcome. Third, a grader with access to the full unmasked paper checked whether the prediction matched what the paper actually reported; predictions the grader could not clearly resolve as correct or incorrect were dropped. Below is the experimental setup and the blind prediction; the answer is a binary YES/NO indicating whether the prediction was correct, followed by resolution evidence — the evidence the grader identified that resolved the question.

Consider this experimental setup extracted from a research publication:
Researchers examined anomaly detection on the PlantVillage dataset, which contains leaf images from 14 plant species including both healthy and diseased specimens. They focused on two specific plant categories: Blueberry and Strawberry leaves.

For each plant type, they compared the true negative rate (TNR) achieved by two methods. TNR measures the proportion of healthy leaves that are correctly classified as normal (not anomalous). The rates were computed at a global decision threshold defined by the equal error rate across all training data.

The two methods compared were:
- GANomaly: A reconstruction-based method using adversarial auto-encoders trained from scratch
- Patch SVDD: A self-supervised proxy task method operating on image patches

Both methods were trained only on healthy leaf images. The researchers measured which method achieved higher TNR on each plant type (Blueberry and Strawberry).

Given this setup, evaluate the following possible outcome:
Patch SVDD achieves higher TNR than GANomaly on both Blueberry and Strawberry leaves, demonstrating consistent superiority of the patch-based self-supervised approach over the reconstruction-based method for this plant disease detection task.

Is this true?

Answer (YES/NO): NO